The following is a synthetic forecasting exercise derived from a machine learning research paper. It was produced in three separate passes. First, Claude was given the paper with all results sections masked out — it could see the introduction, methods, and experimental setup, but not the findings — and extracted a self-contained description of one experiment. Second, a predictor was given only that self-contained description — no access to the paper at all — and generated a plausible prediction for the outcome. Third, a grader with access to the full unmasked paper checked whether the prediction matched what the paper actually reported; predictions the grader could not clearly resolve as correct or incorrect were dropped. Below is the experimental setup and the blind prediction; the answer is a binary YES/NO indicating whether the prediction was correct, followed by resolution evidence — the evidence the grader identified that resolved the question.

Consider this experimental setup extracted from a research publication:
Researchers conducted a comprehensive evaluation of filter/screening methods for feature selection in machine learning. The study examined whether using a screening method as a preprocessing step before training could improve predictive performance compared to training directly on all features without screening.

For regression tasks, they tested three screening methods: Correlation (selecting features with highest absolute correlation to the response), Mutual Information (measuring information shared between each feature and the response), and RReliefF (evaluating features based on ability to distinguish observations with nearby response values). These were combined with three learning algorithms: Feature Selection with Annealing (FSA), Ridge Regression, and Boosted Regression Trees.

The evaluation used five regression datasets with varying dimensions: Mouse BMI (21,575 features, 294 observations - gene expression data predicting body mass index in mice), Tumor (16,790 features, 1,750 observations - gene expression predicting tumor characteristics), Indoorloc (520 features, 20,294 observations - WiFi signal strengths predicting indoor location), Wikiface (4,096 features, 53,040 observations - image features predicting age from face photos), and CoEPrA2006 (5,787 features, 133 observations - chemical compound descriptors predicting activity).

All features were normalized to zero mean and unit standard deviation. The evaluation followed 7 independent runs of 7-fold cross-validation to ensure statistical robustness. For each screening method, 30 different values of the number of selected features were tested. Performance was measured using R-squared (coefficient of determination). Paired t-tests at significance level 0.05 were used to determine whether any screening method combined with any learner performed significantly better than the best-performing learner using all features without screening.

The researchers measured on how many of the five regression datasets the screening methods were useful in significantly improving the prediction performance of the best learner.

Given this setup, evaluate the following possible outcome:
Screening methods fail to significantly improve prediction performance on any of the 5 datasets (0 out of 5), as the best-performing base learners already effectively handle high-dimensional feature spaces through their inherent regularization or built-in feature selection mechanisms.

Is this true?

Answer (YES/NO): NO